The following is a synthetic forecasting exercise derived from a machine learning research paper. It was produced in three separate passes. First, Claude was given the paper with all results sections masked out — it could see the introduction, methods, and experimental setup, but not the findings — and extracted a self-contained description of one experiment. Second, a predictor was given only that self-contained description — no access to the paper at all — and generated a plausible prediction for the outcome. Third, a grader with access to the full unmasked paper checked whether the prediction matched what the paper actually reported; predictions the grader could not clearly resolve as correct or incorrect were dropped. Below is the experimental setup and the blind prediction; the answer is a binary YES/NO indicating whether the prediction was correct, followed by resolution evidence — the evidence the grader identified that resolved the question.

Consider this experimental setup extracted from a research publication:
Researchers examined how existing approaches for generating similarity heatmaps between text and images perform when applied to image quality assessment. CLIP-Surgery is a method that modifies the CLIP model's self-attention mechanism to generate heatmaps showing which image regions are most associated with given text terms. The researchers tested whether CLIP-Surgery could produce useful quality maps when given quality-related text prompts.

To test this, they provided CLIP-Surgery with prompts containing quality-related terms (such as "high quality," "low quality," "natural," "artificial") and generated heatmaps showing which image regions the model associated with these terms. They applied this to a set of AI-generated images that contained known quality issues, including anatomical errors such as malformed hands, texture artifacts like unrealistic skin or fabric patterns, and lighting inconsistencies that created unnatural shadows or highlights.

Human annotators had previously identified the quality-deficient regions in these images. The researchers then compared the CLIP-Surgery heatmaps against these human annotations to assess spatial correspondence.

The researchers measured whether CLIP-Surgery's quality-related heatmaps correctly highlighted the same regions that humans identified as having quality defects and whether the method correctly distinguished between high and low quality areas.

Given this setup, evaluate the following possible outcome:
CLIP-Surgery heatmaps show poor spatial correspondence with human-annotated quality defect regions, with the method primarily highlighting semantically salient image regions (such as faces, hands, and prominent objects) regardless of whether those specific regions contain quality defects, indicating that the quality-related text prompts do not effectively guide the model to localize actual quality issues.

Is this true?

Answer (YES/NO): NO